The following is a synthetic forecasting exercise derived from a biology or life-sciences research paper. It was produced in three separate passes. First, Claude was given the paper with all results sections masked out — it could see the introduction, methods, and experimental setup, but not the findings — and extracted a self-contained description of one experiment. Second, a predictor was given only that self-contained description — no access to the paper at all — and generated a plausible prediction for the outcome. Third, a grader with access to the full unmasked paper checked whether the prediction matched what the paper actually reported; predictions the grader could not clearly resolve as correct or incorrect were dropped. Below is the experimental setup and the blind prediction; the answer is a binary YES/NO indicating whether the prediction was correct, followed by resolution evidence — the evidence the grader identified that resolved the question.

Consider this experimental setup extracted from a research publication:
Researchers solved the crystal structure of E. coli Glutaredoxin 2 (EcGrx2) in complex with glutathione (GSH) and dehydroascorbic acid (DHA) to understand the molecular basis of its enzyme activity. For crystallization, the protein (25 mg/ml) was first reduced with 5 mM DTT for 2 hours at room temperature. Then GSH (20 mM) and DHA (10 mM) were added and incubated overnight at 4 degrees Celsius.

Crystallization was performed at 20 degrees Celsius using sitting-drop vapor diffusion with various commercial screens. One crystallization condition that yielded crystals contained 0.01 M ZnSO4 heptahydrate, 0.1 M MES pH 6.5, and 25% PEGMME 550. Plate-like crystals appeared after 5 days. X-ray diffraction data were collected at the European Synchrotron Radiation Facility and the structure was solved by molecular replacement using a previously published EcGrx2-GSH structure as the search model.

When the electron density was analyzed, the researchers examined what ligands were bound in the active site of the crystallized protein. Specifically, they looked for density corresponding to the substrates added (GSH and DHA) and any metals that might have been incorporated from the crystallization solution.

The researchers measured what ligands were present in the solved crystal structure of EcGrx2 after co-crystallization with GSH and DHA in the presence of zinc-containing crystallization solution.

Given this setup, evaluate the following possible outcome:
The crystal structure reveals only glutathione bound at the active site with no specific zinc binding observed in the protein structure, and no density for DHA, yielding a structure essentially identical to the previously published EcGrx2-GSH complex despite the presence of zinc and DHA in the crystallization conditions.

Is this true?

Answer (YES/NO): NO